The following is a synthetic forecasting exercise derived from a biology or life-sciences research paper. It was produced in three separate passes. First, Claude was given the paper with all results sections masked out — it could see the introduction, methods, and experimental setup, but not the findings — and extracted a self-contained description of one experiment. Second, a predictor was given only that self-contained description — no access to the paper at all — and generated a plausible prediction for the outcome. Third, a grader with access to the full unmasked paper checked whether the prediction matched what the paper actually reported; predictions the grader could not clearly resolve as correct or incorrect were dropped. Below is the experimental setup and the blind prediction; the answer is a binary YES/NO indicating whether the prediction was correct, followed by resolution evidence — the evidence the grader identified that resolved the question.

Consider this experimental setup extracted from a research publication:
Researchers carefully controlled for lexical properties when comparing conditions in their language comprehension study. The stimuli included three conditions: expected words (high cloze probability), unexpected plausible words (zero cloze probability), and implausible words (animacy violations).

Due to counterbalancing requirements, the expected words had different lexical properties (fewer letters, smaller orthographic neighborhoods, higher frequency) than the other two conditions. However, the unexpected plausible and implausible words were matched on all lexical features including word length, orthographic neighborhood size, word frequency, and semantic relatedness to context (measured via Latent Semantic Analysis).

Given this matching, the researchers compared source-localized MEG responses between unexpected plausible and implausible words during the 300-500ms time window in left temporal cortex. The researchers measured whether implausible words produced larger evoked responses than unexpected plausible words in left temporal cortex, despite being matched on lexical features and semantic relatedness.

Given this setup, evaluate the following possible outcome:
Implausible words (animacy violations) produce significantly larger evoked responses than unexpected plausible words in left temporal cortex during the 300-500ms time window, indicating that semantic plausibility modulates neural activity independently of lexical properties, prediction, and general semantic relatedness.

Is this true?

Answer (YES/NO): YES